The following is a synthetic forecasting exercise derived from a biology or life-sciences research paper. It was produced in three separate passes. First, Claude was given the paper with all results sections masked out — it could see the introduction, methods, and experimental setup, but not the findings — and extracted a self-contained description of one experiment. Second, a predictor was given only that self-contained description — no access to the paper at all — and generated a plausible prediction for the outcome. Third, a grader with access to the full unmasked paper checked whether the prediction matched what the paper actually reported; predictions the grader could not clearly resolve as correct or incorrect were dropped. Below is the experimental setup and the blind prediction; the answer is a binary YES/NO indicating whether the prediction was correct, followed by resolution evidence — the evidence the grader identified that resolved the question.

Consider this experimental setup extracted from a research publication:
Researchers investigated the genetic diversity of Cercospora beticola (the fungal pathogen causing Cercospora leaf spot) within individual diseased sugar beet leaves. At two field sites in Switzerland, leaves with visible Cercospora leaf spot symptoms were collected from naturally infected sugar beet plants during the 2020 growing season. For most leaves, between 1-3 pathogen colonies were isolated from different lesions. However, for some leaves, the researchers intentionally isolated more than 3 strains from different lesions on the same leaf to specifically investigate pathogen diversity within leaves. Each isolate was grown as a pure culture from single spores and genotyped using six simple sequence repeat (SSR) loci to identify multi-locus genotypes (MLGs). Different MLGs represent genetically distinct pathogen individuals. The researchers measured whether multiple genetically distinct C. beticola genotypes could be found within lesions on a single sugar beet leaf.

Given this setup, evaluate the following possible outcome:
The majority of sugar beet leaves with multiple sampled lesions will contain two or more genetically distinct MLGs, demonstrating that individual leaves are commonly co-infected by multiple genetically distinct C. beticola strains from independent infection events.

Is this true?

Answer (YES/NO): NO